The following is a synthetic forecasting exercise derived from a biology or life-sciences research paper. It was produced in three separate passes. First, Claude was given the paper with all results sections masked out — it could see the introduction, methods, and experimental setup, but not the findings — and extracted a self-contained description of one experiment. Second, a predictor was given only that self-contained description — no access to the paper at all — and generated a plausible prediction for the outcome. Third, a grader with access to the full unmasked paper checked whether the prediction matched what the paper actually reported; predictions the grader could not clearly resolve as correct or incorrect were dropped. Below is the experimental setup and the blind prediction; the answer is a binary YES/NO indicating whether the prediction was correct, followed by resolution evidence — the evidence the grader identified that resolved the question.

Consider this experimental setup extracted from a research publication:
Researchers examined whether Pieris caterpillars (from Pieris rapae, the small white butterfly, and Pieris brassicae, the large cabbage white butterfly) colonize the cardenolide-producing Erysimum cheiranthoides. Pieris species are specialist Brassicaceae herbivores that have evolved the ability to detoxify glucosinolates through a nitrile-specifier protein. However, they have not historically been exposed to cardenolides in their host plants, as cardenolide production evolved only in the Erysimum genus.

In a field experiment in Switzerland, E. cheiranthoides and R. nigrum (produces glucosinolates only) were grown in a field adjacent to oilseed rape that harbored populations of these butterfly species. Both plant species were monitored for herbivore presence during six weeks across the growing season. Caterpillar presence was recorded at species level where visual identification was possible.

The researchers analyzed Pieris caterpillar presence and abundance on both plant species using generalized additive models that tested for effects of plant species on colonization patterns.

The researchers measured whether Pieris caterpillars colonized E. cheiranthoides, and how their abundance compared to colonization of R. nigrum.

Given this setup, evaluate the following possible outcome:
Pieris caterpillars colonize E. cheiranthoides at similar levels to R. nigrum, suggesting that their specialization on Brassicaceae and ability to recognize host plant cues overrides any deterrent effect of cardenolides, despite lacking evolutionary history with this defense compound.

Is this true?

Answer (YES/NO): NO